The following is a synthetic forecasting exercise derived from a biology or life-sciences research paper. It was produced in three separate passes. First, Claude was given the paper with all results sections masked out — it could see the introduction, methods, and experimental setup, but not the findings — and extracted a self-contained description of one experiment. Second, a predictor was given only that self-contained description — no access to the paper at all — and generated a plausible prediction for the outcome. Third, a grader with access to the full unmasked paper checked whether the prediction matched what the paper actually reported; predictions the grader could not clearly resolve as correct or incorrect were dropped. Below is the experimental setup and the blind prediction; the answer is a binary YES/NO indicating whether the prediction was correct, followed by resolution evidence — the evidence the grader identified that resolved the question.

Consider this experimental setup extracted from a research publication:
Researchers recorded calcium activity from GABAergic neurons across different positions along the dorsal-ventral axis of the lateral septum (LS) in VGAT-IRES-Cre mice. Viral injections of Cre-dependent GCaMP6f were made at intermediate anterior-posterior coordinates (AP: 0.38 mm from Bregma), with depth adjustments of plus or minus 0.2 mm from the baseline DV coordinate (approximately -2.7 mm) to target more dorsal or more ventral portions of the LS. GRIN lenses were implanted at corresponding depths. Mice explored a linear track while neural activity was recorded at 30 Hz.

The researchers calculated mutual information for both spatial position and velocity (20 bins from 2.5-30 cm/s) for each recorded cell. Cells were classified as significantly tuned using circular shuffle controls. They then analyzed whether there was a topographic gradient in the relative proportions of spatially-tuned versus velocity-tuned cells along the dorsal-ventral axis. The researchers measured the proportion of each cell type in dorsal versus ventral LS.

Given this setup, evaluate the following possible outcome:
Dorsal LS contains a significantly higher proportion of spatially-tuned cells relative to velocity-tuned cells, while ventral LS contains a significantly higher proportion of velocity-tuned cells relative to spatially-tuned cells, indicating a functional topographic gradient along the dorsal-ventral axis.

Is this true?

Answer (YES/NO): NO